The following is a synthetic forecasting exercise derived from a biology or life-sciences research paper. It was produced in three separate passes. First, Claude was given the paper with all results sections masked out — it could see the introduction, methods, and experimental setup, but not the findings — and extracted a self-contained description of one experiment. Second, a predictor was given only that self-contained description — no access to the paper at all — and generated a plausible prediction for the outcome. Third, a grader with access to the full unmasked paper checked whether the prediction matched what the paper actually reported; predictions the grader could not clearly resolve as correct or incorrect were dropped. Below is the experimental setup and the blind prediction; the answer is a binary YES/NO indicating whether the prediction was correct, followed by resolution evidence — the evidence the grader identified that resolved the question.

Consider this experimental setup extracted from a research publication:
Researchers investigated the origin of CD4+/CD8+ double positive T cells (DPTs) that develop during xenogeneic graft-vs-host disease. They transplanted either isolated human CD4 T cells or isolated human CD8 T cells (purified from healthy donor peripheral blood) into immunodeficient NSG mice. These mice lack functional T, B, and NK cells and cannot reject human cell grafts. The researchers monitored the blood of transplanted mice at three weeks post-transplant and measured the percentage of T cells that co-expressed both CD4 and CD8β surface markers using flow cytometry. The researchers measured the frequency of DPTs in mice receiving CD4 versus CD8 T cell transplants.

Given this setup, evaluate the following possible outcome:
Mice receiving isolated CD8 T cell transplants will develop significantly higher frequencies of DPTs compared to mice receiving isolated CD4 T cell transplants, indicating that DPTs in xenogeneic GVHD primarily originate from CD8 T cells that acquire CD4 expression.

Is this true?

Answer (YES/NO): YES